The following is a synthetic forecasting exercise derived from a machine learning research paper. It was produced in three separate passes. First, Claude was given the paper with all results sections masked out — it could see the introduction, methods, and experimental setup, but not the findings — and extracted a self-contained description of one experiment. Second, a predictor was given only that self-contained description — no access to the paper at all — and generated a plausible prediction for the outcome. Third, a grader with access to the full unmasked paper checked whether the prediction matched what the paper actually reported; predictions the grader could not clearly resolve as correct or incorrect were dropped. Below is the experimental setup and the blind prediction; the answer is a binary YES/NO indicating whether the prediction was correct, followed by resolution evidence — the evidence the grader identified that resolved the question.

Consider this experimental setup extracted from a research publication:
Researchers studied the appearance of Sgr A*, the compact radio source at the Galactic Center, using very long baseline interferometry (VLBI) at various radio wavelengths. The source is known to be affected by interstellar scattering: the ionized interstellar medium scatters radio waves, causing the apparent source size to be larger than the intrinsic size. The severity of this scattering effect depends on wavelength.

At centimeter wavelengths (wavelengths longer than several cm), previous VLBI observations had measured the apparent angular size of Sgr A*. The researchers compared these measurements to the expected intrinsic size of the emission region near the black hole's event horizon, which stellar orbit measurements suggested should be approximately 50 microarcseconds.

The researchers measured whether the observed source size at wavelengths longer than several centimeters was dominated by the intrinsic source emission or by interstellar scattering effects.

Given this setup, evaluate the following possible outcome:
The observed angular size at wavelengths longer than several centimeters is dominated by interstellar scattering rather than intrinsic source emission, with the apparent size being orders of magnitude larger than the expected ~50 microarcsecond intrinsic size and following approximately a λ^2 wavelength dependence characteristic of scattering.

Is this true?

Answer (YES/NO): YES